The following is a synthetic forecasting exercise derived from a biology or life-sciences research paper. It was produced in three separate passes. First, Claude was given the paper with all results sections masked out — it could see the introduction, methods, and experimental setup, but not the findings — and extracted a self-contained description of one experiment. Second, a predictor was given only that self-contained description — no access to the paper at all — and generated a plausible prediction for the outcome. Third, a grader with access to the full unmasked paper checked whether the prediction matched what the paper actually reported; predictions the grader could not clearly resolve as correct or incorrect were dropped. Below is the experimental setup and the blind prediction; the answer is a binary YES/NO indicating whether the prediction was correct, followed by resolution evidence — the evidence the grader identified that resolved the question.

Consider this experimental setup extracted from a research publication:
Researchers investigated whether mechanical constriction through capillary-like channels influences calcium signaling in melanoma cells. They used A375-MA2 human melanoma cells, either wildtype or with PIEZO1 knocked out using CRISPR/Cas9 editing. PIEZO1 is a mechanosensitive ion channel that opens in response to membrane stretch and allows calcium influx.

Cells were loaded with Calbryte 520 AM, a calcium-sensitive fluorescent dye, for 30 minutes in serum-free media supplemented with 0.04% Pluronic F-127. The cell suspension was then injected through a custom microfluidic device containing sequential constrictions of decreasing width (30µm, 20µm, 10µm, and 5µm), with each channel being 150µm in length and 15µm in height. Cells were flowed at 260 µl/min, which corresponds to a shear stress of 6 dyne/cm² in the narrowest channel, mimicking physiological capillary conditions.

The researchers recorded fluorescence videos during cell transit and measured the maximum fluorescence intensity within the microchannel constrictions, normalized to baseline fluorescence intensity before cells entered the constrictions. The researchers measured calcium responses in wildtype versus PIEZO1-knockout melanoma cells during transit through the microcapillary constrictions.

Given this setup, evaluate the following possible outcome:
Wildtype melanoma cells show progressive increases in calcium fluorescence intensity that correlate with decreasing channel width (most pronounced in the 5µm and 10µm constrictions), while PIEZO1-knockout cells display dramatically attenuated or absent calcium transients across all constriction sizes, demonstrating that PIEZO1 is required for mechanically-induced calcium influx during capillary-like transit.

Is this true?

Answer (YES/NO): NO